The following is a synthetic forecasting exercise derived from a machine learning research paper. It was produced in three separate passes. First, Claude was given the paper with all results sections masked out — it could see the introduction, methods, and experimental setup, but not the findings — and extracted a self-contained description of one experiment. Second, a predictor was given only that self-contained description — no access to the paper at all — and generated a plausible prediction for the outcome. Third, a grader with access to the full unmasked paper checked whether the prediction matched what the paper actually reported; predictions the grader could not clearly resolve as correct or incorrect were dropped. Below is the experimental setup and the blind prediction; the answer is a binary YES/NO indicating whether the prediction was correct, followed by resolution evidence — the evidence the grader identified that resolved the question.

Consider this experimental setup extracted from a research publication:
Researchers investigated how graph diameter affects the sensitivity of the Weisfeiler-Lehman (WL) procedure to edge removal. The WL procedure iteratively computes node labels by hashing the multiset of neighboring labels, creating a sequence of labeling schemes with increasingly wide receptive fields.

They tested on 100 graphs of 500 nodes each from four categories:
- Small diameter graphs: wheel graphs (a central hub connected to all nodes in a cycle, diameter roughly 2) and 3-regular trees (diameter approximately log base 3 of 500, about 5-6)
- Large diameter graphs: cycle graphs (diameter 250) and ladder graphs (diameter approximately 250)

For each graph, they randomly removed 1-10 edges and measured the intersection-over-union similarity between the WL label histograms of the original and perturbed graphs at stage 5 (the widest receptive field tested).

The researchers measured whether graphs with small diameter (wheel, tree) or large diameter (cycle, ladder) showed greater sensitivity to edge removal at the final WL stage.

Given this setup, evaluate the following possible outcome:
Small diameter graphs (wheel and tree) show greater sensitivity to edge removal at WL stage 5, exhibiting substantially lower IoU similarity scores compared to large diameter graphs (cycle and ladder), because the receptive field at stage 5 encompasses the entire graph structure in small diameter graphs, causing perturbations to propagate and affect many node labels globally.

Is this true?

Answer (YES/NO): YES